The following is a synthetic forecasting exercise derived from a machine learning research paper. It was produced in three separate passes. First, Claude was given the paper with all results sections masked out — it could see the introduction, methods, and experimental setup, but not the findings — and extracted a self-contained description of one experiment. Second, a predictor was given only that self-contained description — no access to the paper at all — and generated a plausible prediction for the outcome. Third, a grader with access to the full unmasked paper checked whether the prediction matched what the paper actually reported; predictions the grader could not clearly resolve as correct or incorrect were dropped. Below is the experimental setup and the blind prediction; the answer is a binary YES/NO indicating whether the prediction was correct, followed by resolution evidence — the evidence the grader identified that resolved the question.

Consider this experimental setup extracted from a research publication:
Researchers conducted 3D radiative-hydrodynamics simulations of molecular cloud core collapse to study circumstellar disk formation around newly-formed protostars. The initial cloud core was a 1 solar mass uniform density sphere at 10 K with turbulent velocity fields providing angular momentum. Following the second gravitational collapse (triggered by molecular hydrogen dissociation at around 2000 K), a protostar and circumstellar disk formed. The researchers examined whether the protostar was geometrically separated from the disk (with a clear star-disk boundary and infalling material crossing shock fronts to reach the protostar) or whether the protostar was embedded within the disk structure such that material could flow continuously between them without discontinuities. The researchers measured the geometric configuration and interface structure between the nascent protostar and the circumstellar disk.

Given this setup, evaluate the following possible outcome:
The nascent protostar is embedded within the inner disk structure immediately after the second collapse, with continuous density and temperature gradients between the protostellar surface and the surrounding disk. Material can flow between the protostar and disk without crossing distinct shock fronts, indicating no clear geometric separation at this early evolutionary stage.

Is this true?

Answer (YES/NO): YES